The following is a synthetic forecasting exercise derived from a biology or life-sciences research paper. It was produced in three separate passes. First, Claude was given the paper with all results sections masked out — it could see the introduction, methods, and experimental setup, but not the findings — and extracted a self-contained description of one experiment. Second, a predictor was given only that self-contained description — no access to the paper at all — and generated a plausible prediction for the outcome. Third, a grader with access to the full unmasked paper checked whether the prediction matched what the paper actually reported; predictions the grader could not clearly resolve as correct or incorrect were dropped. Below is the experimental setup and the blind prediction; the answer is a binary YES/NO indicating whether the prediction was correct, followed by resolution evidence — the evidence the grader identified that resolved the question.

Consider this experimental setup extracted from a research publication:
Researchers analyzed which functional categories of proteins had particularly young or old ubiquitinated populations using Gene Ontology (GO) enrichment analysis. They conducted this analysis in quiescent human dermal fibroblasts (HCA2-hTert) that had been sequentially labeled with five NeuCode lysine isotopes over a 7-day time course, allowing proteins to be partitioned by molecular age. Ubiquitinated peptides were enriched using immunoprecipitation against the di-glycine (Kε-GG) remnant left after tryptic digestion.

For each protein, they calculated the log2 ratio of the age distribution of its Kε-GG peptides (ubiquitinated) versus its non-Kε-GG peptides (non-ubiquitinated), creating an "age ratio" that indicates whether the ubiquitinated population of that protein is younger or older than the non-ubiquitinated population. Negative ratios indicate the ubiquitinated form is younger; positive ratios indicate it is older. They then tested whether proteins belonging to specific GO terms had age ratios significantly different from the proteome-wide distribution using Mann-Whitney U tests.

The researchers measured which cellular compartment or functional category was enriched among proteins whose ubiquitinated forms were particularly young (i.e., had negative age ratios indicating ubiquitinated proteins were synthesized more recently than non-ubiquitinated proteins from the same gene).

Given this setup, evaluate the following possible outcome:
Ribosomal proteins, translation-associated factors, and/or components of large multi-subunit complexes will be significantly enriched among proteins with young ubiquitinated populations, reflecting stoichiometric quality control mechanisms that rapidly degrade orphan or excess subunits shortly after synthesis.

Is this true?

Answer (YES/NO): YES